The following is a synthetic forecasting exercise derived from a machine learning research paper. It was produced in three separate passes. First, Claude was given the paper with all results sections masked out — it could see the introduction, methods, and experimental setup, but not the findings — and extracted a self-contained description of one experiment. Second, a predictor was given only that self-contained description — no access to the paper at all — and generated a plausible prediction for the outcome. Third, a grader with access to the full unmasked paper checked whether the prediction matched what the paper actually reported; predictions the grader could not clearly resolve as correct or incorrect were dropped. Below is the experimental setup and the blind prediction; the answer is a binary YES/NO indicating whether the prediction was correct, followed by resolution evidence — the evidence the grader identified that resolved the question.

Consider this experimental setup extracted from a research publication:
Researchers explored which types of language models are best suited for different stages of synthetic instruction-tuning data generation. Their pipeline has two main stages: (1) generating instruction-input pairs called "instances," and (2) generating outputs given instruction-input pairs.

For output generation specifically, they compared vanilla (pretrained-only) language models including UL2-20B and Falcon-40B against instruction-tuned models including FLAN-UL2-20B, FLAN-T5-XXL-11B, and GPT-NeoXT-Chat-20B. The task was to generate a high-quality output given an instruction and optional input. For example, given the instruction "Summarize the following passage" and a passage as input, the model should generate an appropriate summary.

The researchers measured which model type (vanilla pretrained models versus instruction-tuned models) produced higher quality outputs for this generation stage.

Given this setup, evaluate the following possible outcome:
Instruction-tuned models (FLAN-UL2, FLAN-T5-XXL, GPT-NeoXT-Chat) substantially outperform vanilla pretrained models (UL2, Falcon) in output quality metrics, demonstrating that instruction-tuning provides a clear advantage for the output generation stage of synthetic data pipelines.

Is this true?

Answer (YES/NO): YES